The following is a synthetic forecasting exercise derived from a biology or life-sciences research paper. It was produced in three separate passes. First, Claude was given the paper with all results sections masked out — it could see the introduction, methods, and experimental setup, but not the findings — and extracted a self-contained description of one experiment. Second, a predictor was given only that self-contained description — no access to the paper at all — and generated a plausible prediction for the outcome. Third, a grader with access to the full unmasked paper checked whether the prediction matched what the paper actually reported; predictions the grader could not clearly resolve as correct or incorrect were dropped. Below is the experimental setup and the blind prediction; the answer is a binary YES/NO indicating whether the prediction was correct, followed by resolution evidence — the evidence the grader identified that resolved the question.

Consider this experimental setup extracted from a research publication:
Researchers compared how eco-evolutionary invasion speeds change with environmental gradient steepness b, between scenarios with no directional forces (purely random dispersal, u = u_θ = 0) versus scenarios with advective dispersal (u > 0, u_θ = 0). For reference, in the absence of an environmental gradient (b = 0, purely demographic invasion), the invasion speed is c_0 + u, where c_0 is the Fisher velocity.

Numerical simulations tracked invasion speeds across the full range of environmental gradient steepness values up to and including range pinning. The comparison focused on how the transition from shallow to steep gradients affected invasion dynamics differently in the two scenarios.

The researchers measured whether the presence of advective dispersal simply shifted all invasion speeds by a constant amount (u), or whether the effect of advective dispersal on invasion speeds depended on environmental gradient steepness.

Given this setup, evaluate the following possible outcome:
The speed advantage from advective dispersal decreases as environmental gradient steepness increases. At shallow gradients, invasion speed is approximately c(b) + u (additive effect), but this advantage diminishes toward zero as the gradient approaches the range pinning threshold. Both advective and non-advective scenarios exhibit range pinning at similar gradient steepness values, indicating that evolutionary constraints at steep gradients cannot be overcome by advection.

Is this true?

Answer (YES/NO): NO